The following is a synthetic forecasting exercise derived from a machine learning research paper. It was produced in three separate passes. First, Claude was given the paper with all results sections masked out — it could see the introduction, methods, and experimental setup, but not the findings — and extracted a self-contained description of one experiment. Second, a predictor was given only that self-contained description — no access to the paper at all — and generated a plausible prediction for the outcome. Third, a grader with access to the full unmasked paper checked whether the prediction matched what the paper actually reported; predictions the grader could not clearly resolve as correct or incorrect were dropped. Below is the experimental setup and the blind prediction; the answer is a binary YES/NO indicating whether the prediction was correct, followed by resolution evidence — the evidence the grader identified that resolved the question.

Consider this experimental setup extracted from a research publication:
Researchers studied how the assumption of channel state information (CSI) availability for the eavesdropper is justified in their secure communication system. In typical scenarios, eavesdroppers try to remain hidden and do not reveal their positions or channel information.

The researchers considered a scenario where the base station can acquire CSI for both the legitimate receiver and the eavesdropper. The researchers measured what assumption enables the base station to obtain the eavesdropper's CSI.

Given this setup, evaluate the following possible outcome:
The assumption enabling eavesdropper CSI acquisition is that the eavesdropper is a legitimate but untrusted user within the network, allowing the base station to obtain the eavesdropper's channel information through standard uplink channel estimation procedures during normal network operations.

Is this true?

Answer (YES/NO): NO